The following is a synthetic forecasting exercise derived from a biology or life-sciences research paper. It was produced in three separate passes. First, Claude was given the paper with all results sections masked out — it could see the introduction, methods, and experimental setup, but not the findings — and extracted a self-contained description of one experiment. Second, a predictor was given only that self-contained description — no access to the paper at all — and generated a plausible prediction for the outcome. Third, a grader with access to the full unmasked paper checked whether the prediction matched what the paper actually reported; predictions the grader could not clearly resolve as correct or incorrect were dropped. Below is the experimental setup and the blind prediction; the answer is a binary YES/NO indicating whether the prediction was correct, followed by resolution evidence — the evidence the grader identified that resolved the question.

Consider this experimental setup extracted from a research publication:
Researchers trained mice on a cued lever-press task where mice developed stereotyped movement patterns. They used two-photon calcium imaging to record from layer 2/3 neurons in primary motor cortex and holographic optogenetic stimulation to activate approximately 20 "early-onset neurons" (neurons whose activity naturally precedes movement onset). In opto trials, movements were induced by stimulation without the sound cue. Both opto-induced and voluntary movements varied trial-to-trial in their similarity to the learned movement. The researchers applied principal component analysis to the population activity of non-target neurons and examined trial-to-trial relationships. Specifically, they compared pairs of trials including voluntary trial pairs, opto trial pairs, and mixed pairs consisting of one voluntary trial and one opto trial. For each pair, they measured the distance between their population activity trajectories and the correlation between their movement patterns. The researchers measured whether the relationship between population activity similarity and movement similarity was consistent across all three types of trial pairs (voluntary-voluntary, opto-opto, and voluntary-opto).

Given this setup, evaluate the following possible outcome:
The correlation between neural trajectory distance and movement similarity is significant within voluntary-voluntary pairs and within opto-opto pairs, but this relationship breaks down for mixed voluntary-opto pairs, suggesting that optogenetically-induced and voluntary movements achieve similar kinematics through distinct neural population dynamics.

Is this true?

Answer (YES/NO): NO